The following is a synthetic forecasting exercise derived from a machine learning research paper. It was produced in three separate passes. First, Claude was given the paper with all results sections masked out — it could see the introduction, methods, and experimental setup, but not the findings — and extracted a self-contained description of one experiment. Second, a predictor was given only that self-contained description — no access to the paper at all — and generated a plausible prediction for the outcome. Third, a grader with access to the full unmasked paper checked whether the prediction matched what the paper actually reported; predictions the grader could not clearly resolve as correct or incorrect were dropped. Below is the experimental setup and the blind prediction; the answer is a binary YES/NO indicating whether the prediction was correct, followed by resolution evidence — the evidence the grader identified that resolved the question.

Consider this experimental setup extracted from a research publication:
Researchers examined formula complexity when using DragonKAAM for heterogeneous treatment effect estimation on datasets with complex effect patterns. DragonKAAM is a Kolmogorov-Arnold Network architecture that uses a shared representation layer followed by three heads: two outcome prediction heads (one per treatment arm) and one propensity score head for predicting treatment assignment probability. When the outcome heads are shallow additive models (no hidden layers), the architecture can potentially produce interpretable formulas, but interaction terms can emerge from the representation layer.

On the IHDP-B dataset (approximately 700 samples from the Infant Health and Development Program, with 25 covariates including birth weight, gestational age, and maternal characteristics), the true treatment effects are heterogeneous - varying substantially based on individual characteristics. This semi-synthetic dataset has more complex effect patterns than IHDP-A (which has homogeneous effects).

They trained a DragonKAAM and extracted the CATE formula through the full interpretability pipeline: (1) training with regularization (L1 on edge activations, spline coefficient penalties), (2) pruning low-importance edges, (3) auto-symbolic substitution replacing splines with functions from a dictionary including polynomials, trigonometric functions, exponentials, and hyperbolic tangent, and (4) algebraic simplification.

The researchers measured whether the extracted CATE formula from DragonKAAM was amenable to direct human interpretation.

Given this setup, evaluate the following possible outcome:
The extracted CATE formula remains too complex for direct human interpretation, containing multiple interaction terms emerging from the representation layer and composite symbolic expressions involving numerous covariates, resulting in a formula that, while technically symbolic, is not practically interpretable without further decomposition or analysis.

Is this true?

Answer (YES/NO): YES